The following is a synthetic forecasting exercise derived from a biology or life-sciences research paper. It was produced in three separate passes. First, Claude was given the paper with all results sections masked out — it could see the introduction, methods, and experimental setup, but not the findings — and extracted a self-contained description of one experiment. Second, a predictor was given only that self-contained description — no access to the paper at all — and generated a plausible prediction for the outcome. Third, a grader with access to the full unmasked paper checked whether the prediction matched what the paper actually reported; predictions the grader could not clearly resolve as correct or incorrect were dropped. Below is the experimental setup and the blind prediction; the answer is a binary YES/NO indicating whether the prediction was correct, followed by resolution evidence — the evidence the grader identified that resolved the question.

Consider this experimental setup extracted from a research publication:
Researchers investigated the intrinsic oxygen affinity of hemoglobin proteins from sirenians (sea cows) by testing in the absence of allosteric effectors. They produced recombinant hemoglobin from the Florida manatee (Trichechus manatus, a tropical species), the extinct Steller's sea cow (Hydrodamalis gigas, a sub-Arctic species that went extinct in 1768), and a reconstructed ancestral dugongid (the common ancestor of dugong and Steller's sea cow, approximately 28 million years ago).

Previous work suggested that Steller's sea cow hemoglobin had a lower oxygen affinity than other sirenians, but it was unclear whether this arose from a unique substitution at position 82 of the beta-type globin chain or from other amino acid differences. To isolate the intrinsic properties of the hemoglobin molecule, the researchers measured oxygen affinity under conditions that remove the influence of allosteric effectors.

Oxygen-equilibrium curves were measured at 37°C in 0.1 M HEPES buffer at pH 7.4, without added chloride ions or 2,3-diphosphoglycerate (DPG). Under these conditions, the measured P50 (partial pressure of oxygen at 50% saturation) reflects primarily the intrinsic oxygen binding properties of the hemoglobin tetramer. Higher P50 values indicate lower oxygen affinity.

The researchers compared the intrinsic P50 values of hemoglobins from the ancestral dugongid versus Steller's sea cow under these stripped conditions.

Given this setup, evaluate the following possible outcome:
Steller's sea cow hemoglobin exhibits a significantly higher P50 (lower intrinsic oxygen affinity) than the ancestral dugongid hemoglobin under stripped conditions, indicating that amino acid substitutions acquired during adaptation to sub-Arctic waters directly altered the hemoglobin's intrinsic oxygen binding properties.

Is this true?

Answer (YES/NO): YES